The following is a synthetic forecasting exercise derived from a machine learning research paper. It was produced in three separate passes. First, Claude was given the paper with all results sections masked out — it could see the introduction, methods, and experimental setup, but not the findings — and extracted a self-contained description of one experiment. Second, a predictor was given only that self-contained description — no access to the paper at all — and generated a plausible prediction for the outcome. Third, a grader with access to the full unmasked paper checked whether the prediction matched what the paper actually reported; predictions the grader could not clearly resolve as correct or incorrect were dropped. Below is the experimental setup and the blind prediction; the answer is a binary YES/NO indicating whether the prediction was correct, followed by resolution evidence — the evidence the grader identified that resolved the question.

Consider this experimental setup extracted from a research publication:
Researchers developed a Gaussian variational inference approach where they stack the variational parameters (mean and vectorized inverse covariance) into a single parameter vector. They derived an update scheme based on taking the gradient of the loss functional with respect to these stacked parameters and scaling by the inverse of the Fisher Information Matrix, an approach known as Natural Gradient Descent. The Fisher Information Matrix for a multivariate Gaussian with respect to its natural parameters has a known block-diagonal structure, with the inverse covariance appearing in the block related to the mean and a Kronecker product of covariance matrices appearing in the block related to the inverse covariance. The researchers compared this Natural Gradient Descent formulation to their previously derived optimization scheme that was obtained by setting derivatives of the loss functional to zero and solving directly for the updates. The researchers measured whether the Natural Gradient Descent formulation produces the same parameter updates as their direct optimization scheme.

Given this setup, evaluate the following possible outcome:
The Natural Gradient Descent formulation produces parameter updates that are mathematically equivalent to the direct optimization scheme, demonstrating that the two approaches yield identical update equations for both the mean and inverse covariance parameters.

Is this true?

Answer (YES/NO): YES